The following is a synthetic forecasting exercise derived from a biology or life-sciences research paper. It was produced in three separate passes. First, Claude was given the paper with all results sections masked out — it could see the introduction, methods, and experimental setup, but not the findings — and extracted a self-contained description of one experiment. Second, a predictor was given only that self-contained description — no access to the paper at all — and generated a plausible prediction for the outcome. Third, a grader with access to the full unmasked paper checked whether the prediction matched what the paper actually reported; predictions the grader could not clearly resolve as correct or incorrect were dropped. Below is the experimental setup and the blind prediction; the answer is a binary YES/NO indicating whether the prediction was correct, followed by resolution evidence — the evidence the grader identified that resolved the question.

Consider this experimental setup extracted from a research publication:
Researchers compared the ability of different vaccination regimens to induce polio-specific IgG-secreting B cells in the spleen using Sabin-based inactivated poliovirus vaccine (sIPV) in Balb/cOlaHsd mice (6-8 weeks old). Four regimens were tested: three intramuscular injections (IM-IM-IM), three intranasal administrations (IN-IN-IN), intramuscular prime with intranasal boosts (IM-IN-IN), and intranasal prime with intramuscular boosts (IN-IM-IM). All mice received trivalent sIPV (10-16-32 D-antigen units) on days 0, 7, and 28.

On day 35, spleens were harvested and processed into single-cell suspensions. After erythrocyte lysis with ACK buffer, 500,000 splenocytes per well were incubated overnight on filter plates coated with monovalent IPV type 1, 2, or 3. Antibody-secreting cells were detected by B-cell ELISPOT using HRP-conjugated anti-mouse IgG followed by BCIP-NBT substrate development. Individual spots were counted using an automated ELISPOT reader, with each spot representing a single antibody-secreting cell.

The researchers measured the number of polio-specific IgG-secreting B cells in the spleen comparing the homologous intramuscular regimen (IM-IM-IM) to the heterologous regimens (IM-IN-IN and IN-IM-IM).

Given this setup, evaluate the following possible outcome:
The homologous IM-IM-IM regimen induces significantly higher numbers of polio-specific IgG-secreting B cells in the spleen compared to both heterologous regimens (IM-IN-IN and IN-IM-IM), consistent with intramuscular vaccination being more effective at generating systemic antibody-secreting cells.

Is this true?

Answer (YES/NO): NO